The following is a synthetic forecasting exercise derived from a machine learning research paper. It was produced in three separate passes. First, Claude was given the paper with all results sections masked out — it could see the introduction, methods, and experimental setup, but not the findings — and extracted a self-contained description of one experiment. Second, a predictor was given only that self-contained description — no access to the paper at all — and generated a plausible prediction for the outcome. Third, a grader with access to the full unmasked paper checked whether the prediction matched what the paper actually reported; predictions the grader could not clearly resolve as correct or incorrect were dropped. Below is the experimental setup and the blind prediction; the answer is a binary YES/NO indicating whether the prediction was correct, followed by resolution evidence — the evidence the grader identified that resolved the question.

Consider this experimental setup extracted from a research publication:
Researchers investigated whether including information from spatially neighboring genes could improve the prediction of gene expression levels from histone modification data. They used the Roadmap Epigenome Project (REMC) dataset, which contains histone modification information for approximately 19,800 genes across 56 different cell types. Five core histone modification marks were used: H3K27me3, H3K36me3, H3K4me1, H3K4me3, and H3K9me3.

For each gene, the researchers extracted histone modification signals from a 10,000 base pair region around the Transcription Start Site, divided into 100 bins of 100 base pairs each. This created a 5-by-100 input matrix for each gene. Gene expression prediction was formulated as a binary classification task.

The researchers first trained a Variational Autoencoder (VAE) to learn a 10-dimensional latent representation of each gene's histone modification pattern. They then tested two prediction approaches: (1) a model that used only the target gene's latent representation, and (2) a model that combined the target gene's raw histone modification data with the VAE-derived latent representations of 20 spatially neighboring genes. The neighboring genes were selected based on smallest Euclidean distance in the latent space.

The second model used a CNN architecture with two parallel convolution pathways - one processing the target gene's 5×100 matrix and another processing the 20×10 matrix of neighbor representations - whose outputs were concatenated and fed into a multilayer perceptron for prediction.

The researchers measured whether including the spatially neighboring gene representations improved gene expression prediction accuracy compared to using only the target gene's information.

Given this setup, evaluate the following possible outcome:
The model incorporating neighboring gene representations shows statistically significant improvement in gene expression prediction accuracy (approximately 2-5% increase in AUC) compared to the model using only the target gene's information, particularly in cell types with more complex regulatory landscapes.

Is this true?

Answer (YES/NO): NO